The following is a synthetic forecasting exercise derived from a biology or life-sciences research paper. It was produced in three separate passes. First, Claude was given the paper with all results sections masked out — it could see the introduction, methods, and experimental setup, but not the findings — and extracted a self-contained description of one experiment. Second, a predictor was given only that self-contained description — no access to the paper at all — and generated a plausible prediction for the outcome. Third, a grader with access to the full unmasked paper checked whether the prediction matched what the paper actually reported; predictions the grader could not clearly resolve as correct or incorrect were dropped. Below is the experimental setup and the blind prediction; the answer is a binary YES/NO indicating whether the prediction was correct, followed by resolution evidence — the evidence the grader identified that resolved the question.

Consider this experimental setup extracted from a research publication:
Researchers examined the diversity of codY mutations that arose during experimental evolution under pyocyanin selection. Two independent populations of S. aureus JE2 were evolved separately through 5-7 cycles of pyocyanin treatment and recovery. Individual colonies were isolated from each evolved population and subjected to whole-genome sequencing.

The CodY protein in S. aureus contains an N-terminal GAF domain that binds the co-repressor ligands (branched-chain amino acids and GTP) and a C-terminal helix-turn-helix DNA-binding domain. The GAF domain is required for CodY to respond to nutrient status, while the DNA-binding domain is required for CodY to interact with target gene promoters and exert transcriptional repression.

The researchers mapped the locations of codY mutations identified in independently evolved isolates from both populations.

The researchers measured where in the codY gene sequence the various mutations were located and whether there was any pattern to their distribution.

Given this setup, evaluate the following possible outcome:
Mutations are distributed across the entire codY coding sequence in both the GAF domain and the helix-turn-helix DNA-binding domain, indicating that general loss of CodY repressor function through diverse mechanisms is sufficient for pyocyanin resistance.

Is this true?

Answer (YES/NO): YES